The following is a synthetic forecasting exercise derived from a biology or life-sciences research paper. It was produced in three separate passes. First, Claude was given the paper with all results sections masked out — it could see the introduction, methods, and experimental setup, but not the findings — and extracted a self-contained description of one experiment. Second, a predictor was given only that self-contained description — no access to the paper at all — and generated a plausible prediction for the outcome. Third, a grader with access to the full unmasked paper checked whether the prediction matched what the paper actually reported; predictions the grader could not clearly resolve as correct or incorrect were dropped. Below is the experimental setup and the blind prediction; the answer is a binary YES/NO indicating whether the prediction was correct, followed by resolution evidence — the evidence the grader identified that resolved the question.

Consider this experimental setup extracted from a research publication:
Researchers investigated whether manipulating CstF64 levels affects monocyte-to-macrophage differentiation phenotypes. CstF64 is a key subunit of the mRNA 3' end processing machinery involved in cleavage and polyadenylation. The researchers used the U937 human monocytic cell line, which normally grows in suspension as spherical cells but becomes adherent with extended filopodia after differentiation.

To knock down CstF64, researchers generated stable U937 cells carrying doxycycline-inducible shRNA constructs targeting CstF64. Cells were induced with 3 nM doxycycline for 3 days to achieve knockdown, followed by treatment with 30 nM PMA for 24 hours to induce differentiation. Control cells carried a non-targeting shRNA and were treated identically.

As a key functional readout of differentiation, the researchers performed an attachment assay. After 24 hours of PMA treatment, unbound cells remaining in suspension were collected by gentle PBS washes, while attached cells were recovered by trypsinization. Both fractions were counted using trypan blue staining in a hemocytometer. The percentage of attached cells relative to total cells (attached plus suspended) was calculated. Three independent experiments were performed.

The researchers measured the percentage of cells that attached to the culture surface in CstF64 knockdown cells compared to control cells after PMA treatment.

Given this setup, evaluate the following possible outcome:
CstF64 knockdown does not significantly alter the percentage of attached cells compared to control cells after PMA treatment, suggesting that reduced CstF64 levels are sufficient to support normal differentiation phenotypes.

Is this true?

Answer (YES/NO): NO